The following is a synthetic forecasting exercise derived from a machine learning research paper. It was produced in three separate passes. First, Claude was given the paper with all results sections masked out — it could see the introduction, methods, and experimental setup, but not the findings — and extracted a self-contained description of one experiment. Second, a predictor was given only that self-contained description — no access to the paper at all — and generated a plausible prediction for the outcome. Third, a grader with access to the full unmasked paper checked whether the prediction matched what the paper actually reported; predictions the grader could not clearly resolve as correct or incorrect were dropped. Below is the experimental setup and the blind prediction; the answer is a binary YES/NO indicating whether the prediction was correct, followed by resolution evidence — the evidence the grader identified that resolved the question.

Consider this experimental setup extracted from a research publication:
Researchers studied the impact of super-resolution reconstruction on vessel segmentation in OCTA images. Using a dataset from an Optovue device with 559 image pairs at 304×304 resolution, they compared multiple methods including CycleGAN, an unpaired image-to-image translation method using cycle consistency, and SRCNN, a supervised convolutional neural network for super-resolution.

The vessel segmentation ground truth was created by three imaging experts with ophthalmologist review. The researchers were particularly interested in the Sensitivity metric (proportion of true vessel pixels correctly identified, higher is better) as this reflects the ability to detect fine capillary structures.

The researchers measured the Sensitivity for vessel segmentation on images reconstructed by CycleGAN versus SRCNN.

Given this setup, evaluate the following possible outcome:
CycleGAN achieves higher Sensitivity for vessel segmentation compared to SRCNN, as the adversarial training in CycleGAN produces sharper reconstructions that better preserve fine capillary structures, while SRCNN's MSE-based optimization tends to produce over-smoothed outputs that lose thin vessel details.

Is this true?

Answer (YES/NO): YES